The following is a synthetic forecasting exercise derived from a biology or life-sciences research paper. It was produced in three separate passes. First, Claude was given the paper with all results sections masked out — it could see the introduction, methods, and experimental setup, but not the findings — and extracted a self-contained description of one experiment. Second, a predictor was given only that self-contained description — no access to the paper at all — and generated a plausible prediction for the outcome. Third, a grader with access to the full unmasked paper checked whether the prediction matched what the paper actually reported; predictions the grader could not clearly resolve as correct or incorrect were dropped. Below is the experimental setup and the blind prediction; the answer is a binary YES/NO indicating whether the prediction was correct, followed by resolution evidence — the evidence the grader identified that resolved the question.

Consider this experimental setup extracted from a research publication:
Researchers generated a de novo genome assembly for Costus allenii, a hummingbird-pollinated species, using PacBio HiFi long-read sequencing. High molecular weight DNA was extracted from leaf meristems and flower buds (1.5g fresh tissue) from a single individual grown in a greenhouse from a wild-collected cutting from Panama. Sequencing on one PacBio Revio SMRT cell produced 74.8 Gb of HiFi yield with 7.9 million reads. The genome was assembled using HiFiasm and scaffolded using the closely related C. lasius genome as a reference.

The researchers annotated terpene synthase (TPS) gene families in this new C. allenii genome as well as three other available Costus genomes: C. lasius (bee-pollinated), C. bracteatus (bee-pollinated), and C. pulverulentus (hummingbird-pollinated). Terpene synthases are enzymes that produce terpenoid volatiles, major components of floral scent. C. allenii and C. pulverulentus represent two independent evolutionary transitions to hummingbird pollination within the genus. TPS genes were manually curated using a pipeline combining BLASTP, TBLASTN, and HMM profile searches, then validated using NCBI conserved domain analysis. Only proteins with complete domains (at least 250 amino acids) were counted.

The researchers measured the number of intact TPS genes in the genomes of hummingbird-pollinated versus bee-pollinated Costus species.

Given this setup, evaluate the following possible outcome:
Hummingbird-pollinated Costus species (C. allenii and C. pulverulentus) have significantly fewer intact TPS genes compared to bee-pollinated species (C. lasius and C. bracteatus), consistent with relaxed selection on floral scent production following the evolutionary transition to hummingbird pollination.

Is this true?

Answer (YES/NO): NO